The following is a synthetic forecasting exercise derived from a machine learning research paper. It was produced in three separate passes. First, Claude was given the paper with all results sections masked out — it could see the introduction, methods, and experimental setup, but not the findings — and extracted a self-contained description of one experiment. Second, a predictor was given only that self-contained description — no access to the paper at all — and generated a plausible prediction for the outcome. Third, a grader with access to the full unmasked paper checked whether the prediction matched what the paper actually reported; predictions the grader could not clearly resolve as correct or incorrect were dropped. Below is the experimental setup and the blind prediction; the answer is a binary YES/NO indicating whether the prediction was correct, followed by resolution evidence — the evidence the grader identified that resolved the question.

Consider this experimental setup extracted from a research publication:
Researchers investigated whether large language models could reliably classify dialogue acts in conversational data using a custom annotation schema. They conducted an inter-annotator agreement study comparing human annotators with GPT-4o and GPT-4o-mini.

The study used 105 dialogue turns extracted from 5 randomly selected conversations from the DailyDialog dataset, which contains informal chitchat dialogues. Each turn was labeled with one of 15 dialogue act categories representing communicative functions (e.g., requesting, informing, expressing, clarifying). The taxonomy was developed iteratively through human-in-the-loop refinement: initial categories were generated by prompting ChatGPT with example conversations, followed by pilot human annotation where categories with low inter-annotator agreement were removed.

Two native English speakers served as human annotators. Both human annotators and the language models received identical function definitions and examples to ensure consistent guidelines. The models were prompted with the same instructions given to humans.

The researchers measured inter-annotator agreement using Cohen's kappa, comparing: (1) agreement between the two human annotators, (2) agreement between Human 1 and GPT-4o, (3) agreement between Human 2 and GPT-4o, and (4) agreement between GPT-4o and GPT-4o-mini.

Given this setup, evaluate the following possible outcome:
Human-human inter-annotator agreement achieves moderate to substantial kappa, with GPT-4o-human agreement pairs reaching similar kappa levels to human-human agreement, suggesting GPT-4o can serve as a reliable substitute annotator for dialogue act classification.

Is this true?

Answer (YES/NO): NO